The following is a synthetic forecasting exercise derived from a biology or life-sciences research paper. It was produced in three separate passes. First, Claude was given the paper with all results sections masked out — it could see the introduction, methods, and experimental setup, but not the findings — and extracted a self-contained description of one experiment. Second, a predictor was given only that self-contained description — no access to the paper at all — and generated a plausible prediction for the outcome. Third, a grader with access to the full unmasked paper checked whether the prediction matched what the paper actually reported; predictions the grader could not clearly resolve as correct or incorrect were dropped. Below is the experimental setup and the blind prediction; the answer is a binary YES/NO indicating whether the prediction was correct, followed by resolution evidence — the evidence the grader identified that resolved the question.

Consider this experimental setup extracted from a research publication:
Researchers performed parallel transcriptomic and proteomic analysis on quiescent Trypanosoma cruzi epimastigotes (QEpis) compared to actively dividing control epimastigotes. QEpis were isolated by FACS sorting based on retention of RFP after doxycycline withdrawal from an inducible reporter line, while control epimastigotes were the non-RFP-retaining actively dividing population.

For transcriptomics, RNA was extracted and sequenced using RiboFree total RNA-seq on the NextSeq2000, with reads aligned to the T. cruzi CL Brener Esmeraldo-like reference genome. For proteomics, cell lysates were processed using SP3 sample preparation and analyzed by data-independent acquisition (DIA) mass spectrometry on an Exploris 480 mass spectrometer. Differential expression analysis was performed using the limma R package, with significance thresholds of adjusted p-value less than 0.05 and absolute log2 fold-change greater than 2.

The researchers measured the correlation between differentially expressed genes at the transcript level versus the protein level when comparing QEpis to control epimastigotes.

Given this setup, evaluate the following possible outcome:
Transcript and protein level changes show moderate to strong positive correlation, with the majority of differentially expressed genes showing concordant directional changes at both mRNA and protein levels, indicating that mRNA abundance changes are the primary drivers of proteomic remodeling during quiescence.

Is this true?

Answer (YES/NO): NO